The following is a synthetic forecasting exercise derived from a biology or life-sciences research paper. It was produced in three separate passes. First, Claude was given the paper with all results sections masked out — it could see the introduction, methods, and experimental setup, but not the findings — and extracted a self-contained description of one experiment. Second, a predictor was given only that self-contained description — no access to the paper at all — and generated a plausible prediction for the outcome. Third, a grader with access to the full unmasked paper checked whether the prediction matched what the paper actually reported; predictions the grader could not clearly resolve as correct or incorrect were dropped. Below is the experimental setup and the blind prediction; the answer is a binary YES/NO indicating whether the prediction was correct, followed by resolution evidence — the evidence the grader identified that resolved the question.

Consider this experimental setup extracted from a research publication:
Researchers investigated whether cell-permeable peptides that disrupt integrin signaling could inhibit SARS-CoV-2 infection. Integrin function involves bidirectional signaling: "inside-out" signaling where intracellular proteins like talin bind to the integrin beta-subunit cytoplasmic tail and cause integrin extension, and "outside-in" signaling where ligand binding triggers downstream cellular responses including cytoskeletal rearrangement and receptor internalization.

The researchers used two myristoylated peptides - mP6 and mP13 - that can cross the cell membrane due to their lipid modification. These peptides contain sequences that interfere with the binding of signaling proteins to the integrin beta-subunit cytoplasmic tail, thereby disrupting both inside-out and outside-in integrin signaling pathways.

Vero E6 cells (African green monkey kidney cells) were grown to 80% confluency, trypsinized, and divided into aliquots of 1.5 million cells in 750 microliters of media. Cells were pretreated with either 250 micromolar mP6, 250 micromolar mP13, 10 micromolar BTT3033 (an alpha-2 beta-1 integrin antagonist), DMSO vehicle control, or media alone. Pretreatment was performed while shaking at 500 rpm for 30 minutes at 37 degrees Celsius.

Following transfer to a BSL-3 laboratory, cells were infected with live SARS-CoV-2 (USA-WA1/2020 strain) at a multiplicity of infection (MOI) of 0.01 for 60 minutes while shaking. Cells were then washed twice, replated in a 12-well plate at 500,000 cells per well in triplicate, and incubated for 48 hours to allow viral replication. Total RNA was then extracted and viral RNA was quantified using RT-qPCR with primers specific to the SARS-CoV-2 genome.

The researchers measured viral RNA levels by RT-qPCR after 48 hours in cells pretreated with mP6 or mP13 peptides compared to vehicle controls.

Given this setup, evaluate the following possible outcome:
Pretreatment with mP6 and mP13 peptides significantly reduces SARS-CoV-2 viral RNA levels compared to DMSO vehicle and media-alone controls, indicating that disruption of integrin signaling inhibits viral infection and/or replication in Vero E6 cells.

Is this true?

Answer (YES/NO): NO